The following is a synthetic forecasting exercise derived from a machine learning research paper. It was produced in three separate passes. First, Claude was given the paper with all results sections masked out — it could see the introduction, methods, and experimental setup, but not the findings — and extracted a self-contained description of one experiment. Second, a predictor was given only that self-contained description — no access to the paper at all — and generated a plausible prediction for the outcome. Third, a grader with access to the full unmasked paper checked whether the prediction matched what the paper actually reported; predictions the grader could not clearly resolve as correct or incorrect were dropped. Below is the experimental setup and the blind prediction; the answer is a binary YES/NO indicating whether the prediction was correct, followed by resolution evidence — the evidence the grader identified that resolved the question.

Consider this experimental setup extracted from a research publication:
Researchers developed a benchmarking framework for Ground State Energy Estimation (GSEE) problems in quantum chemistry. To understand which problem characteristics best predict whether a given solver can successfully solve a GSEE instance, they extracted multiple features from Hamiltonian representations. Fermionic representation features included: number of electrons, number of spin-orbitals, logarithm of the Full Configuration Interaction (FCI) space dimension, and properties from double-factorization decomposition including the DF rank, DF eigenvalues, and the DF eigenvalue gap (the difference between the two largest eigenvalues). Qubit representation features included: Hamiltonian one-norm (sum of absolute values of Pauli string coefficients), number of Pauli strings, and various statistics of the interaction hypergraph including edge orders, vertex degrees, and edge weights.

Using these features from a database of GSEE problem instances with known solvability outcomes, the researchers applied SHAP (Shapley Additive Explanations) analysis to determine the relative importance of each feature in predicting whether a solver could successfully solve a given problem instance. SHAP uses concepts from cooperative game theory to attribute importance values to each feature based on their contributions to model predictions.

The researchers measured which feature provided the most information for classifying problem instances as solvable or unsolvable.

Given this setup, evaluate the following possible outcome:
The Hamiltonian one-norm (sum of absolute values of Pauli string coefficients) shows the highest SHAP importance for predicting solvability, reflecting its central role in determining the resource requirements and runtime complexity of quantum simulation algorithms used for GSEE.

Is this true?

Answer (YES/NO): NO